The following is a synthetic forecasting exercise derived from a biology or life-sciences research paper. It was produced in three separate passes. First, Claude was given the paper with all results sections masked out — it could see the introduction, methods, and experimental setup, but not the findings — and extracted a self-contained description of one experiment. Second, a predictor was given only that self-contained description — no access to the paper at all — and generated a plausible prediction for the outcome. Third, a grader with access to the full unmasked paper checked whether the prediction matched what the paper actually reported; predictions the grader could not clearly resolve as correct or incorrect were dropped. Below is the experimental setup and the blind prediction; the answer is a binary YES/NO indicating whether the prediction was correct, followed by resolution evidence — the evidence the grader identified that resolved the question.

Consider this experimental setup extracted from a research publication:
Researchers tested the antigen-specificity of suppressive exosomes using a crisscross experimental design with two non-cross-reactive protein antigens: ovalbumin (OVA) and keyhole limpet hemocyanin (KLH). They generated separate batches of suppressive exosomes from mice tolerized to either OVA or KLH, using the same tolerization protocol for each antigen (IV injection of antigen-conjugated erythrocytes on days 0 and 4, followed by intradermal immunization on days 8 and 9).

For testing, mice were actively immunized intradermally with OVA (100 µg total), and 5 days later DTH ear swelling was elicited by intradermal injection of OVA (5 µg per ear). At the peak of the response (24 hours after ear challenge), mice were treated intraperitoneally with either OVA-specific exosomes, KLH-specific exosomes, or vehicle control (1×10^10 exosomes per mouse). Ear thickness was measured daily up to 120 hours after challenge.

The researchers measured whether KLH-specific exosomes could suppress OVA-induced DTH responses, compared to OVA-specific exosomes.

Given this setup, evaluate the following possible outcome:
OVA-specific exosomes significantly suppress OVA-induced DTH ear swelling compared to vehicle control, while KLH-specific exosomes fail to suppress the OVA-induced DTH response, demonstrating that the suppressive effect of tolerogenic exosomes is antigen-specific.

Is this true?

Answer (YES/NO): YES